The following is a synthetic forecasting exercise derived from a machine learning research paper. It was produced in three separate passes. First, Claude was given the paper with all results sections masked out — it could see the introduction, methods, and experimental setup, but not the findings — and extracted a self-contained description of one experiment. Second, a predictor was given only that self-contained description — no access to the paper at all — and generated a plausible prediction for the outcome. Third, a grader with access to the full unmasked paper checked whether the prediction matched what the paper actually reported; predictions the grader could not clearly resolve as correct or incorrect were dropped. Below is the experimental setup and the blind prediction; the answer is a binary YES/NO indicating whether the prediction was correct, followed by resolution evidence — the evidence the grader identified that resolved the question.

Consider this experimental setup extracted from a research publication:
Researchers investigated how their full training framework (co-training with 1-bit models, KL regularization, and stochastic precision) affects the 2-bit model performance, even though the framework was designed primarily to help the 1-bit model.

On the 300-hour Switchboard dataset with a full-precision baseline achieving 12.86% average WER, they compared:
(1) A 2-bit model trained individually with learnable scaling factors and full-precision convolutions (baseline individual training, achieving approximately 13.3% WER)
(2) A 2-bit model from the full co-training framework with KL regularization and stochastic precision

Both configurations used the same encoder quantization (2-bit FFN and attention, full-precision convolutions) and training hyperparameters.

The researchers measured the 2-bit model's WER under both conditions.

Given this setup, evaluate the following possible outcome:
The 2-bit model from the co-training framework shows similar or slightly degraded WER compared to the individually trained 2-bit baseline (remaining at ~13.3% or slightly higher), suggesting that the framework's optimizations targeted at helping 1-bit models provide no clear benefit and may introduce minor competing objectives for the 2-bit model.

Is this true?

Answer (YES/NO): NO